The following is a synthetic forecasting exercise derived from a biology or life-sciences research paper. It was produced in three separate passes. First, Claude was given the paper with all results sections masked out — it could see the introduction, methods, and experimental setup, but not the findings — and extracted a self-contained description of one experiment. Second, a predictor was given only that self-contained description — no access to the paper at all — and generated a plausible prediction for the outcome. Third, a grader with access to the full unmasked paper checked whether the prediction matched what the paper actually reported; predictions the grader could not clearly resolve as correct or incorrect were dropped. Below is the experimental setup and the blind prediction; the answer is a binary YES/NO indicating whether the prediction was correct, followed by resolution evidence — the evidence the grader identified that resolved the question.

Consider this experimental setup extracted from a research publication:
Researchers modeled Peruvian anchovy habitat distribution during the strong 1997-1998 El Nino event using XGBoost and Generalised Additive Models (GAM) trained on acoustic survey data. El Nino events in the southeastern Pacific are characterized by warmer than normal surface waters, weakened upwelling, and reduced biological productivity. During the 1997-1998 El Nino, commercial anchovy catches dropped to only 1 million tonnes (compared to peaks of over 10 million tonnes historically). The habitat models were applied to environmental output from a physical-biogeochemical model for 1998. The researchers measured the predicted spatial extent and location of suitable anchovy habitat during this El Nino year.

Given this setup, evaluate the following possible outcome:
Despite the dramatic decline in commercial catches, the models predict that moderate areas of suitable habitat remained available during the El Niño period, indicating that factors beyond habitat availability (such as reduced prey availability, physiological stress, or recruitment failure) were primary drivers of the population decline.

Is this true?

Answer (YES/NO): NO